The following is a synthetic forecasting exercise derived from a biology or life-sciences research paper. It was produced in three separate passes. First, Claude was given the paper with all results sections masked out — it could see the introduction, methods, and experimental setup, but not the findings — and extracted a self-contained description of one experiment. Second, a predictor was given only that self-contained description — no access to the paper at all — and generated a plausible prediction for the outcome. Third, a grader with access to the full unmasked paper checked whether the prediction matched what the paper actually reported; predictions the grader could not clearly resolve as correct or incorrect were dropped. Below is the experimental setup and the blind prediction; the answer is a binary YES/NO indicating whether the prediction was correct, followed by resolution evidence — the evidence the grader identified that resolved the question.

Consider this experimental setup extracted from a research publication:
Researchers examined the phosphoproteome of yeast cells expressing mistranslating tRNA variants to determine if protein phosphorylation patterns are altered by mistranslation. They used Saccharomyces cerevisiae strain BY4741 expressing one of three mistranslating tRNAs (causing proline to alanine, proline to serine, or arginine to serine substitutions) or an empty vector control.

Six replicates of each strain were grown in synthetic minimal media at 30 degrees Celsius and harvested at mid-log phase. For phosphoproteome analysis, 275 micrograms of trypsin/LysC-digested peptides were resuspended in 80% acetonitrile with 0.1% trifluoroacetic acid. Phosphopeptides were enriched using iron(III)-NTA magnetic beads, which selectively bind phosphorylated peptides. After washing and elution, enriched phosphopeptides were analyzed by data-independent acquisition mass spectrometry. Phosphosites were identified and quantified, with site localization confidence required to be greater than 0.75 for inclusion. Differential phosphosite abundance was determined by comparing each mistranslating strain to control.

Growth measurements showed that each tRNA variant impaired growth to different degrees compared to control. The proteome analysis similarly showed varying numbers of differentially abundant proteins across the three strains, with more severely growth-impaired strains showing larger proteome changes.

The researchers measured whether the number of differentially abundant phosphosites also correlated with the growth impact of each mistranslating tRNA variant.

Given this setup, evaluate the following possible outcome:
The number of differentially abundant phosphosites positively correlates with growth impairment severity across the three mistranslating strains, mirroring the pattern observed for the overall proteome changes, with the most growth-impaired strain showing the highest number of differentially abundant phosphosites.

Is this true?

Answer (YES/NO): YES